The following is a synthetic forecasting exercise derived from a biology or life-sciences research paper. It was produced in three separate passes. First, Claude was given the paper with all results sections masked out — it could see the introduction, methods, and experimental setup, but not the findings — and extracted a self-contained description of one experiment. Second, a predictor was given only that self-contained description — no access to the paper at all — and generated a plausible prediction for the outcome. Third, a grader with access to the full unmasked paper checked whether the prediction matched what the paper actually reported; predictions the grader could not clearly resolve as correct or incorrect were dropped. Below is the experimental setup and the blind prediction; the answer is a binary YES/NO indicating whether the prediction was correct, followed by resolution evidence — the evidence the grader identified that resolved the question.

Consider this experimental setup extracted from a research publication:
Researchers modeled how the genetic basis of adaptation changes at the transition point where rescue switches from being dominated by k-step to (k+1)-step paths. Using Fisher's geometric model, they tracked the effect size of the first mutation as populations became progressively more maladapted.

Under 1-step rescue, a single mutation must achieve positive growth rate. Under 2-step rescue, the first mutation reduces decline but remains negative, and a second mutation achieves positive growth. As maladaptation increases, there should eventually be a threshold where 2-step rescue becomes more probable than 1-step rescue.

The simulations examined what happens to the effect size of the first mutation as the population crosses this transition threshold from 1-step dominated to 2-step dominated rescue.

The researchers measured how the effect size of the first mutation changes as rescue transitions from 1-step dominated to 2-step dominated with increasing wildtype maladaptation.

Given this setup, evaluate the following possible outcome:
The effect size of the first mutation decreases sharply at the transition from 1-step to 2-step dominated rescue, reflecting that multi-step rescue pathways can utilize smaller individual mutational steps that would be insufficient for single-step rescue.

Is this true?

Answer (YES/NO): NO